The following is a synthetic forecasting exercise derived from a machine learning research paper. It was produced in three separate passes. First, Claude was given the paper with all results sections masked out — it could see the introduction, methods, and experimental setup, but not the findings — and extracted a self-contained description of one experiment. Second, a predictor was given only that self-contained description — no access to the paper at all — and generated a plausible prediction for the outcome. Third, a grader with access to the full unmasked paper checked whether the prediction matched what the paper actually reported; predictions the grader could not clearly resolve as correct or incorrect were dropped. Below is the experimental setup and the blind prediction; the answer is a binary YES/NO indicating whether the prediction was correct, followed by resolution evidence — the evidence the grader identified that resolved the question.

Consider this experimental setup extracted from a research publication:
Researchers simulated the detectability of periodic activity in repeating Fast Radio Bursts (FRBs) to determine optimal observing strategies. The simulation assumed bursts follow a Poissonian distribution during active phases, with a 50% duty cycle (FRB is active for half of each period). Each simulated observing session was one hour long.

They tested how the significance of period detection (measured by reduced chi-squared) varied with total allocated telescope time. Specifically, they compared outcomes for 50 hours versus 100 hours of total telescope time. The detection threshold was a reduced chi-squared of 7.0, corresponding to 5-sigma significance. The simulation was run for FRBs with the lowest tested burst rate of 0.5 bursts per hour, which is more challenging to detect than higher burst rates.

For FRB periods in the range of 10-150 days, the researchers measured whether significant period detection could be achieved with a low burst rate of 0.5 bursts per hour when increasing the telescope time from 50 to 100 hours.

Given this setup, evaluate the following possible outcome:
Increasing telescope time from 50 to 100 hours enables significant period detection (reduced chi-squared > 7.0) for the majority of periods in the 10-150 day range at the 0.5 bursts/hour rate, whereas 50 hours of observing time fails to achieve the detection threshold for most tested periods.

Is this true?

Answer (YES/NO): NO